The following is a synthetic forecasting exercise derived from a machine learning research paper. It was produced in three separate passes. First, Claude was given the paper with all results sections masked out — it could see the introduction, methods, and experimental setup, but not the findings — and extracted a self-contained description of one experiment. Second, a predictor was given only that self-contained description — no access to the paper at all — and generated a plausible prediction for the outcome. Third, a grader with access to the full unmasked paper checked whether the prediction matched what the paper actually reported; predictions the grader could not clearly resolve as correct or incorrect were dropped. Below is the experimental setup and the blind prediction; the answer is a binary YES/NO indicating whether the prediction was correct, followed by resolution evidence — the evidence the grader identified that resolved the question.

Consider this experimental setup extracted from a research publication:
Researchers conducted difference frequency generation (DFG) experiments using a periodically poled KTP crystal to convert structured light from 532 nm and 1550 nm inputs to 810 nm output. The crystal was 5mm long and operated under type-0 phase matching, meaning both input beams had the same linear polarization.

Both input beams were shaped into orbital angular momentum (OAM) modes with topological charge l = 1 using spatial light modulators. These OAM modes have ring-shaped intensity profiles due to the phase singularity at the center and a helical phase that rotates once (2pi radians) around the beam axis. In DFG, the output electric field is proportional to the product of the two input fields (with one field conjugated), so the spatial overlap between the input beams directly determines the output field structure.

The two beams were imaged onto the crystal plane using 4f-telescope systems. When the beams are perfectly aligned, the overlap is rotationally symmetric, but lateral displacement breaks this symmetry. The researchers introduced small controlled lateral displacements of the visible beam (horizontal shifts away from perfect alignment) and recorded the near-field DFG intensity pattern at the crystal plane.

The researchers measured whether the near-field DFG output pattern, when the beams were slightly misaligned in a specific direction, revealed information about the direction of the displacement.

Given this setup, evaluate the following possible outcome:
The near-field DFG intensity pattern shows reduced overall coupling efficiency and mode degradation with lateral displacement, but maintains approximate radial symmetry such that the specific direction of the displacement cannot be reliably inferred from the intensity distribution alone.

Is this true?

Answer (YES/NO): NO